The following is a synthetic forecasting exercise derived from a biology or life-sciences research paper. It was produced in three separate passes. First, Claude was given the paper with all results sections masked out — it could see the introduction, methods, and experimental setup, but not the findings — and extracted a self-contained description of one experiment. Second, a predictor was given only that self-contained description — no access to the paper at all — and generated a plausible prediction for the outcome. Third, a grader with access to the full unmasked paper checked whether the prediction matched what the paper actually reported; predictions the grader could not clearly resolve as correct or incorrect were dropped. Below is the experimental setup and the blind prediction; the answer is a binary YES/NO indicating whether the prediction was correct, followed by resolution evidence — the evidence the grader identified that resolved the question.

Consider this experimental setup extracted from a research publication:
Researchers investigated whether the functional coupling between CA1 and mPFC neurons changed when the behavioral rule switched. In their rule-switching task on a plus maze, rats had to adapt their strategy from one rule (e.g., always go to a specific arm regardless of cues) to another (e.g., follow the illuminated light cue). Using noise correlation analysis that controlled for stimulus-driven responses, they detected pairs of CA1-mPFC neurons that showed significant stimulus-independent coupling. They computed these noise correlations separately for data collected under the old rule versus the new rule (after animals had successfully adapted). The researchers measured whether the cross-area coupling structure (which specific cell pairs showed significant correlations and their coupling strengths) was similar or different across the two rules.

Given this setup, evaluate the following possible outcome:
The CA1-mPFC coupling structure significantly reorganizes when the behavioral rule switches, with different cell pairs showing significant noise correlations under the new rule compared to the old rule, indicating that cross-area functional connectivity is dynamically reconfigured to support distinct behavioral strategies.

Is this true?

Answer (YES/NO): NO